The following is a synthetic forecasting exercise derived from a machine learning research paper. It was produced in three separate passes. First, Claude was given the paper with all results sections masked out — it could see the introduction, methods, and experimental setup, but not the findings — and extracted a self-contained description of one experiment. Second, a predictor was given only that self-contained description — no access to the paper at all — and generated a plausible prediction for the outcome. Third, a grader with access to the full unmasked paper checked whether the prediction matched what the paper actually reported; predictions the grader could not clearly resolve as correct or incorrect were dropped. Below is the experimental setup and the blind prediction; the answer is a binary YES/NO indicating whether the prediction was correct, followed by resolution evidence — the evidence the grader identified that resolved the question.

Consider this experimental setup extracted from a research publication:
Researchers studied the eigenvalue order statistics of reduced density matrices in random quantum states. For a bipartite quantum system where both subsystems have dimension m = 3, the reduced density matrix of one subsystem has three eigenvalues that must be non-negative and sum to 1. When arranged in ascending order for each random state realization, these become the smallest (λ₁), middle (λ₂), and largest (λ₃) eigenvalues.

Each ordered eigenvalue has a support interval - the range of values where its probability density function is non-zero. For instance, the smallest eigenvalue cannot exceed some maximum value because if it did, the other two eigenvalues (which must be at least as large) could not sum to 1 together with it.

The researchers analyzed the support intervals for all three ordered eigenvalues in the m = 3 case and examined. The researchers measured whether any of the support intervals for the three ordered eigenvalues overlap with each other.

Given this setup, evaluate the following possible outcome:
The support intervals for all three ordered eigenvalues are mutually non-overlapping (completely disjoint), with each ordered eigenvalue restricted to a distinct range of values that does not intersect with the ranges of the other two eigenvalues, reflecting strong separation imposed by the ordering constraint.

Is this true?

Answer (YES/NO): NO